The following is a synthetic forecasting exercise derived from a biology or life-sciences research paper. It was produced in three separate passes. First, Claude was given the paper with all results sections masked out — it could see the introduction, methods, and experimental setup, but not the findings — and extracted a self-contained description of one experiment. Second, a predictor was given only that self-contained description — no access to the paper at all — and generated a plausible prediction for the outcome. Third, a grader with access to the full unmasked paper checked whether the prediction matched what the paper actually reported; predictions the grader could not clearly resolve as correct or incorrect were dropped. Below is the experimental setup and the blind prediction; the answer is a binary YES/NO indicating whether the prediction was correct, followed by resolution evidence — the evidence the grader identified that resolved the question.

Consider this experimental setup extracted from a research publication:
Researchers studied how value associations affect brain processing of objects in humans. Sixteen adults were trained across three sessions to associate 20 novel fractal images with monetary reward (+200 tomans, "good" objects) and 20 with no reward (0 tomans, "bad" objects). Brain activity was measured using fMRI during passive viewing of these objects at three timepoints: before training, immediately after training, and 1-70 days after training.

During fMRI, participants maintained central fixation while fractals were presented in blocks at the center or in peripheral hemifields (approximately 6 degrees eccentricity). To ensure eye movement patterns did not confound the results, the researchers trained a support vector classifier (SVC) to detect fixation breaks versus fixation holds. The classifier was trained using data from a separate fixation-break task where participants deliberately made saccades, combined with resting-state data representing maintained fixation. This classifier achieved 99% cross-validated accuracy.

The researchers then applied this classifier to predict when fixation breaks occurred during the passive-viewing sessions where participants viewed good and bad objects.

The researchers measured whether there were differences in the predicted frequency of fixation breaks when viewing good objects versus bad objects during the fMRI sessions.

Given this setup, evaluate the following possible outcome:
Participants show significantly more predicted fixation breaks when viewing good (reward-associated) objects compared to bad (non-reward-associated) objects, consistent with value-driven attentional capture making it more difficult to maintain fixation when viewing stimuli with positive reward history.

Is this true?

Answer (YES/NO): NO